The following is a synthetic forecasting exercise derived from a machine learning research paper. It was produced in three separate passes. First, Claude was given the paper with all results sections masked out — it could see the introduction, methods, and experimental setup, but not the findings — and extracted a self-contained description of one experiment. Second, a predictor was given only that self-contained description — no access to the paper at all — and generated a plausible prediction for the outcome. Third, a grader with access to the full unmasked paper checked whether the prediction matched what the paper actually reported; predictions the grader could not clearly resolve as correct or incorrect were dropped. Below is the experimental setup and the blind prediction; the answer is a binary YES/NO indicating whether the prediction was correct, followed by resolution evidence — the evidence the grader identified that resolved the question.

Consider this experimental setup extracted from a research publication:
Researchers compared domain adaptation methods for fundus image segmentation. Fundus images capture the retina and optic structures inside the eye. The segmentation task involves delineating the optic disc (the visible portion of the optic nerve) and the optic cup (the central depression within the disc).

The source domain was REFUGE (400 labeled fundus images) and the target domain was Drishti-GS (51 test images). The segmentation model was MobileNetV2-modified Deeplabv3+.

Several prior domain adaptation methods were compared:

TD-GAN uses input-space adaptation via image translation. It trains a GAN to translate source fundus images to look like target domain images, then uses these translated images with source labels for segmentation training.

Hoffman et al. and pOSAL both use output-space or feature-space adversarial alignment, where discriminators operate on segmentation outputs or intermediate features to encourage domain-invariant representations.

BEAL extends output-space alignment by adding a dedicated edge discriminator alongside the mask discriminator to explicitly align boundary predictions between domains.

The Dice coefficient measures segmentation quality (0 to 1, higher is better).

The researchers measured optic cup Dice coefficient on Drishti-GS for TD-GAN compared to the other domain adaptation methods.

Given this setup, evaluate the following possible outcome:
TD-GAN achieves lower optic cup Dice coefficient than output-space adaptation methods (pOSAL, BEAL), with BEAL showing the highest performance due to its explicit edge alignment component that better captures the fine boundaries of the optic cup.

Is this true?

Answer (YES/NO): YES